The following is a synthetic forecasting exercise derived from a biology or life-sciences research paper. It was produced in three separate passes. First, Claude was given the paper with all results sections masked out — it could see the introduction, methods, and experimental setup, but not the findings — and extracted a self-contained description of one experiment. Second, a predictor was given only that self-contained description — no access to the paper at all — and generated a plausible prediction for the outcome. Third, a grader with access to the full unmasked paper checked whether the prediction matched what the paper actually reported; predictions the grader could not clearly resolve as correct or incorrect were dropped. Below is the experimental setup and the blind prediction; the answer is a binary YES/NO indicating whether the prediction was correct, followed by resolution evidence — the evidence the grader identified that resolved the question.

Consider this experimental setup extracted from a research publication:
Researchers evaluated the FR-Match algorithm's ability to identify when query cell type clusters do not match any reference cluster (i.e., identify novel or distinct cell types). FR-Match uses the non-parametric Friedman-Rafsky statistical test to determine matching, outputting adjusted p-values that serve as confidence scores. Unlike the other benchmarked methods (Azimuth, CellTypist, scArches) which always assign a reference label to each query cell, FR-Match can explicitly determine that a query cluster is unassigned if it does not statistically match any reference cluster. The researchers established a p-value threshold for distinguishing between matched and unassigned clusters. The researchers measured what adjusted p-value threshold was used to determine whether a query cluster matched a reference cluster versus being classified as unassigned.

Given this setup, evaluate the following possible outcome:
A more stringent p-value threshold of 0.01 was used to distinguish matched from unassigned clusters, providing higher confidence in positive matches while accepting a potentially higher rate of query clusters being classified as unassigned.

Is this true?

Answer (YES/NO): NO